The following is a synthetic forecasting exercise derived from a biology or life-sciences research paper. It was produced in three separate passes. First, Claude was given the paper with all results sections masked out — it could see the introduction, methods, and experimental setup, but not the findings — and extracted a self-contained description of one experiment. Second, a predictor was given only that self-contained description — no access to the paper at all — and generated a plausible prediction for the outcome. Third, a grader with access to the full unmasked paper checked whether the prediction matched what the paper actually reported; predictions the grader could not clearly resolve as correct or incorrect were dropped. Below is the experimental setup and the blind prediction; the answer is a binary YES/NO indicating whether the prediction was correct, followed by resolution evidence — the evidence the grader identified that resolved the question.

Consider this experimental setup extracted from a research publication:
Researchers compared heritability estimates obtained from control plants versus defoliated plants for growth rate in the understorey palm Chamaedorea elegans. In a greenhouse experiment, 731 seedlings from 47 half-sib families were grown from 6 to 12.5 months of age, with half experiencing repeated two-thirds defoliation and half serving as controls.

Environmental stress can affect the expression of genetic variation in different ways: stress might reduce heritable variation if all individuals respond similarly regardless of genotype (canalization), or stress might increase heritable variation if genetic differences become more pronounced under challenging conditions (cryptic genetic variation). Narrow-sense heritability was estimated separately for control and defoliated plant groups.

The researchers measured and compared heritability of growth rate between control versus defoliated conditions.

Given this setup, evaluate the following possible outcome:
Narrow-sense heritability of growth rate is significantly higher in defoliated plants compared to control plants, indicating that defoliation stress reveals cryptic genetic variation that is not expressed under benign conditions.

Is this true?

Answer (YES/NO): NO